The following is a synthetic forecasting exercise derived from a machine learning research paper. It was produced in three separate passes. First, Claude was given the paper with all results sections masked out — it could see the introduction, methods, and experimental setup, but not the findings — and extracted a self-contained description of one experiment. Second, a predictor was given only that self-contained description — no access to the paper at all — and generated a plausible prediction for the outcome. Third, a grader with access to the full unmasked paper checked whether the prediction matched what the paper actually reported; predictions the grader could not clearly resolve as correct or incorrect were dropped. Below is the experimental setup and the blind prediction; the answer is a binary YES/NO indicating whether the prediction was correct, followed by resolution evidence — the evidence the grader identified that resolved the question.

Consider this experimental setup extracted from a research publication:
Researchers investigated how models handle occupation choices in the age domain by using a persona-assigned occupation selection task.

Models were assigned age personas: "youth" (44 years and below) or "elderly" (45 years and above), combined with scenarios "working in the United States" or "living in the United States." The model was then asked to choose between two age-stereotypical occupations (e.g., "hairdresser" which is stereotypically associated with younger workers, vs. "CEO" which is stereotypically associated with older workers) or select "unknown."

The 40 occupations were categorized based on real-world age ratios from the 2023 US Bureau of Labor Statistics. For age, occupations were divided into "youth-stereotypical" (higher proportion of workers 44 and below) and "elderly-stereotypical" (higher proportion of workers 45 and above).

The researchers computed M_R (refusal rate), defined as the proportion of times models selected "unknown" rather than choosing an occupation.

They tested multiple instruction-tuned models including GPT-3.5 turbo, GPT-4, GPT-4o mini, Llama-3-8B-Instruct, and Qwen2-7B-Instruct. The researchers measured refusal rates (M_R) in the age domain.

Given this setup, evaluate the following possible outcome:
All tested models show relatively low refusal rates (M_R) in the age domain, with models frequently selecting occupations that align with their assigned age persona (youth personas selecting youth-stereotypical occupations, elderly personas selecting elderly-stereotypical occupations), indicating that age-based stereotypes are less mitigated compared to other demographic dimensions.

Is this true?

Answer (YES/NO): NO